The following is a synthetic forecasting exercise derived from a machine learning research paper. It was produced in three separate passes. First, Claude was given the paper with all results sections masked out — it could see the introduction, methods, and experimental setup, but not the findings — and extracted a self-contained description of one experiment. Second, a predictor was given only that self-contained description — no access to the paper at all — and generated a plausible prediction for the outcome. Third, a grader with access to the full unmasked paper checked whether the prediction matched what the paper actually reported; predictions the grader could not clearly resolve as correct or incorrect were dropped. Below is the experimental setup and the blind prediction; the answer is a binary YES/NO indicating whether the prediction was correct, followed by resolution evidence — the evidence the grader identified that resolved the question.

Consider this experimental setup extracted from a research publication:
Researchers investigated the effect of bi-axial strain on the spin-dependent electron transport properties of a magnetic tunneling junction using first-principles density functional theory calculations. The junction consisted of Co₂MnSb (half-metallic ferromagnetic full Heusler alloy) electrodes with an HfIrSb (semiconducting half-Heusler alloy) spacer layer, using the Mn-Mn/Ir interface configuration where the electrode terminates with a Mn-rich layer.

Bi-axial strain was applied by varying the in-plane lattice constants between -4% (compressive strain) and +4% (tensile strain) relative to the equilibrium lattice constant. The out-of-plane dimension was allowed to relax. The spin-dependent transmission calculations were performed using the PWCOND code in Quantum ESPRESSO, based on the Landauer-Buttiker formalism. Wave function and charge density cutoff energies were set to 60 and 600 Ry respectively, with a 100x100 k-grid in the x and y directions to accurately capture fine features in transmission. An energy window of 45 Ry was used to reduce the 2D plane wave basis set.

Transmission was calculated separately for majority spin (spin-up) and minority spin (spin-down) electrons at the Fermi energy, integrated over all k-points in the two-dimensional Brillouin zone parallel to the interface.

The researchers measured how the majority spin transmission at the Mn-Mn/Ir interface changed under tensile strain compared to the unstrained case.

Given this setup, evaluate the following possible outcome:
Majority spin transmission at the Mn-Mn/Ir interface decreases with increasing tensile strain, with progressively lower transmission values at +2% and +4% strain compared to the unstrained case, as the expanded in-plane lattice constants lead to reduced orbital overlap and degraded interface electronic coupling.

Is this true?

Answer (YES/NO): NO